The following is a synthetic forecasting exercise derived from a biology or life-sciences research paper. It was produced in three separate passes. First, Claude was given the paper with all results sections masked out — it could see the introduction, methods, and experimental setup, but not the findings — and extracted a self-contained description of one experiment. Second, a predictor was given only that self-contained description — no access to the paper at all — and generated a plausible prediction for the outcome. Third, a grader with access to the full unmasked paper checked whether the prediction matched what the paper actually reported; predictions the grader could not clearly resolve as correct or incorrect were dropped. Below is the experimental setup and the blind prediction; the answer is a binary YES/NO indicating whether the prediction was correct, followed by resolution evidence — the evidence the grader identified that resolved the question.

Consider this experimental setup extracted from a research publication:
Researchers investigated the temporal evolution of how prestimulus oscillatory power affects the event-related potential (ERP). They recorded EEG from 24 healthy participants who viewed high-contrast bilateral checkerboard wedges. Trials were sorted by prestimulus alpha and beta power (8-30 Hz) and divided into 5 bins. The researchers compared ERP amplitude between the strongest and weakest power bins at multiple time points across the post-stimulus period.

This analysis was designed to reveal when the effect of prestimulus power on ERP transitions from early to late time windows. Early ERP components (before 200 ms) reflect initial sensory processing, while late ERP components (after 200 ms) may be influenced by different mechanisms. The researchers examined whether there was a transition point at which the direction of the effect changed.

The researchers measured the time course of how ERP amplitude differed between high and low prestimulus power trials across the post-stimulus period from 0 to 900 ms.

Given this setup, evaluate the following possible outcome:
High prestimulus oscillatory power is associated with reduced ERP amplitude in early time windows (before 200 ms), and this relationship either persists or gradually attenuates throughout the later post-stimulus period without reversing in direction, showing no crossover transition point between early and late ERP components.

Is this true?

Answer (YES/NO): NO